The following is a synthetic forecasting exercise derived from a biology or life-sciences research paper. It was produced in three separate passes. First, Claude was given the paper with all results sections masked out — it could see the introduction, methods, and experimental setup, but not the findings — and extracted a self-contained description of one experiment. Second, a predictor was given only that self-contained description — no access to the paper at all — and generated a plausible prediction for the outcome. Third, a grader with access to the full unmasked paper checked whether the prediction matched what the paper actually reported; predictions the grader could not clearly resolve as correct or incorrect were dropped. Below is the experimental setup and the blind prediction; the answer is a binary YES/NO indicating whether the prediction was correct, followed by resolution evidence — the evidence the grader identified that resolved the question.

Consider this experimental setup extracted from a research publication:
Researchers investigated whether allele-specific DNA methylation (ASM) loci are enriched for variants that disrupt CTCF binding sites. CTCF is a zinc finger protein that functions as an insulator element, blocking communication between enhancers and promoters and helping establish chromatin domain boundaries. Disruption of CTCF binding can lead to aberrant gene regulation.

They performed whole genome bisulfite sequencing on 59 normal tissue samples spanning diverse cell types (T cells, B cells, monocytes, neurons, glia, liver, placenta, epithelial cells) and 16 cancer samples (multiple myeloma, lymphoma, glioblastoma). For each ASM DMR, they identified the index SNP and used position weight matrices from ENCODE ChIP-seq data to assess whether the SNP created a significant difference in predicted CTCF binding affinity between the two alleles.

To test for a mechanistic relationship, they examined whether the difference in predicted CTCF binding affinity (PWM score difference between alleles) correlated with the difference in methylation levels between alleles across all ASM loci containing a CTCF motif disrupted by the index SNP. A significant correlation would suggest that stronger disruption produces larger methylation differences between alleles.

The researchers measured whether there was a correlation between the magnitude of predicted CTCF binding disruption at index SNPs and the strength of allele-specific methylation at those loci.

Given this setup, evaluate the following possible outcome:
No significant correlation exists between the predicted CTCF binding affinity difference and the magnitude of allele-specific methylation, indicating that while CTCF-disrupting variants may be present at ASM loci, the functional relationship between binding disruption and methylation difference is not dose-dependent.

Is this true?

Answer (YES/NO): NO